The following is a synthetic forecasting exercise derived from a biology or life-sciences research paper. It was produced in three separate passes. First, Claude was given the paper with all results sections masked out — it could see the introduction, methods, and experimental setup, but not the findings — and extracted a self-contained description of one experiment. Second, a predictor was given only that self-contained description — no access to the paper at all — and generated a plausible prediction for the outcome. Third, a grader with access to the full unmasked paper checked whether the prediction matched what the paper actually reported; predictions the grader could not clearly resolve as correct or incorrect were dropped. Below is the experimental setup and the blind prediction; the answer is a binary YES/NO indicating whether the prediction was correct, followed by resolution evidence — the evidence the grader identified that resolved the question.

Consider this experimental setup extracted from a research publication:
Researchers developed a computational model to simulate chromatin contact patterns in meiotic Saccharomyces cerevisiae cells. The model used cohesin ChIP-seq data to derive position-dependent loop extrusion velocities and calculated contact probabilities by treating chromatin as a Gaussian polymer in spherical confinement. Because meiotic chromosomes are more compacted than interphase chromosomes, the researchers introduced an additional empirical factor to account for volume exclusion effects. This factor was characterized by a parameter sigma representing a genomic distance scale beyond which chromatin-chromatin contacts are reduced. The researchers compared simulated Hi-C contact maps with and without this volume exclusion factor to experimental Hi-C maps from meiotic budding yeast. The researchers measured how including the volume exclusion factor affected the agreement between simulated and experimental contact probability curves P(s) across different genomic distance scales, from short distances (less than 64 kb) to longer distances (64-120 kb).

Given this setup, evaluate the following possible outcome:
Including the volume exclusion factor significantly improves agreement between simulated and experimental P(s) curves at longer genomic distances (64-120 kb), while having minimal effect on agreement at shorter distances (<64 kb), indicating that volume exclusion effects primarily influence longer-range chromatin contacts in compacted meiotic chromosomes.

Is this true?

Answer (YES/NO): YES